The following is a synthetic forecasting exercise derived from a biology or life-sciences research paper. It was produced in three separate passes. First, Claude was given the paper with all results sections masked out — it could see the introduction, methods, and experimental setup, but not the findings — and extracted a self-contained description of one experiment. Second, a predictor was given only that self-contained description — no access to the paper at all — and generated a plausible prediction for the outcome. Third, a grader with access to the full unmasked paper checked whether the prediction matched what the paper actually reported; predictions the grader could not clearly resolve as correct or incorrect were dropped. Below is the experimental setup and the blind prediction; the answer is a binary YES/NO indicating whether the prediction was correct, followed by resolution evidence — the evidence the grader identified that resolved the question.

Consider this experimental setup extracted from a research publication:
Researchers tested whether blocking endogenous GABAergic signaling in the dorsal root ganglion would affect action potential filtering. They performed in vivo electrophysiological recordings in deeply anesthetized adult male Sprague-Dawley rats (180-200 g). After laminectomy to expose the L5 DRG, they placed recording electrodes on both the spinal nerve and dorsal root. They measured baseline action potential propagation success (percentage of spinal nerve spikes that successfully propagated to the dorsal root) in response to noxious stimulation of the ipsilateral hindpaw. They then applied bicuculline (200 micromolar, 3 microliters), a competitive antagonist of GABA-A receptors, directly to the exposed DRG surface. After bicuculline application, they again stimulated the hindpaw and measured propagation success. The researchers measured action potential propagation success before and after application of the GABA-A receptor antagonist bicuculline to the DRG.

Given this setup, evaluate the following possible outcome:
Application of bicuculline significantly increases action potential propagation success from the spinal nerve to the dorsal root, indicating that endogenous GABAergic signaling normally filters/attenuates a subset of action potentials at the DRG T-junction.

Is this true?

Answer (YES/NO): YES